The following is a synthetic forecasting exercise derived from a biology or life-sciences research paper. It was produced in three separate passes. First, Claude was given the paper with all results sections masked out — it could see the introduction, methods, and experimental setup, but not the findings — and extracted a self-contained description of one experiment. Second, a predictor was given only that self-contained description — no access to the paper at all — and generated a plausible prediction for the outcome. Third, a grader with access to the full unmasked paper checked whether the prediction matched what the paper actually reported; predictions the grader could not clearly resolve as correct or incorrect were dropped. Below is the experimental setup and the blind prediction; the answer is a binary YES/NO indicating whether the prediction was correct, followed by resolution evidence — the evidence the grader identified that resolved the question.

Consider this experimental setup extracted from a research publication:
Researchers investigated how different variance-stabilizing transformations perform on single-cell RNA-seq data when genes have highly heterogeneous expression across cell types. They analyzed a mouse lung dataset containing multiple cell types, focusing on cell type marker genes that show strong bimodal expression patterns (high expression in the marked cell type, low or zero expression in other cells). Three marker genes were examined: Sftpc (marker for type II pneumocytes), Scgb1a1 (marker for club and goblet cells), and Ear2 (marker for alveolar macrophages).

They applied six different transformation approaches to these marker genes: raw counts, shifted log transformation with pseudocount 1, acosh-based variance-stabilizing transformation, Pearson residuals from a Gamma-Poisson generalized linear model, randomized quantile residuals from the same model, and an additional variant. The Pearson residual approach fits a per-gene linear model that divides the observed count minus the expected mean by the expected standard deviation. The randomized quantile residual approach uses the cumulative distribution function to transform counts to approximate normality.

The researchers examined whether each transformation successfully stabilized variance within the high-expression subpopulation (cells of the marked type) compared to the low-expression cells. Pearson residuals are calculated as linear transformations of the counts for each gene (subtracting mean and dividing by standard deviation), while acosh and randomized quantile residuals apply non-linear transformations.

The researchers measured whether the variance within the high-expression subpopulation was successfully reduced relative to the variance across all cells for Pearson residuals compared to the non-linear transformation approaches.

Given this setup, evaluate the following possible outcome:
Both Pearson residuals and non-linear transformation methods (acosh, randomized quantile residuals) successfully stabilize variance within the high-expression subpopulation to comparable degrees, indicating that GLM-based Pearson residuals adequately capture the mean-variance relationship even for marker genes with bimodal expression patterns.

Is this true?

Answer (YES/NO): NO